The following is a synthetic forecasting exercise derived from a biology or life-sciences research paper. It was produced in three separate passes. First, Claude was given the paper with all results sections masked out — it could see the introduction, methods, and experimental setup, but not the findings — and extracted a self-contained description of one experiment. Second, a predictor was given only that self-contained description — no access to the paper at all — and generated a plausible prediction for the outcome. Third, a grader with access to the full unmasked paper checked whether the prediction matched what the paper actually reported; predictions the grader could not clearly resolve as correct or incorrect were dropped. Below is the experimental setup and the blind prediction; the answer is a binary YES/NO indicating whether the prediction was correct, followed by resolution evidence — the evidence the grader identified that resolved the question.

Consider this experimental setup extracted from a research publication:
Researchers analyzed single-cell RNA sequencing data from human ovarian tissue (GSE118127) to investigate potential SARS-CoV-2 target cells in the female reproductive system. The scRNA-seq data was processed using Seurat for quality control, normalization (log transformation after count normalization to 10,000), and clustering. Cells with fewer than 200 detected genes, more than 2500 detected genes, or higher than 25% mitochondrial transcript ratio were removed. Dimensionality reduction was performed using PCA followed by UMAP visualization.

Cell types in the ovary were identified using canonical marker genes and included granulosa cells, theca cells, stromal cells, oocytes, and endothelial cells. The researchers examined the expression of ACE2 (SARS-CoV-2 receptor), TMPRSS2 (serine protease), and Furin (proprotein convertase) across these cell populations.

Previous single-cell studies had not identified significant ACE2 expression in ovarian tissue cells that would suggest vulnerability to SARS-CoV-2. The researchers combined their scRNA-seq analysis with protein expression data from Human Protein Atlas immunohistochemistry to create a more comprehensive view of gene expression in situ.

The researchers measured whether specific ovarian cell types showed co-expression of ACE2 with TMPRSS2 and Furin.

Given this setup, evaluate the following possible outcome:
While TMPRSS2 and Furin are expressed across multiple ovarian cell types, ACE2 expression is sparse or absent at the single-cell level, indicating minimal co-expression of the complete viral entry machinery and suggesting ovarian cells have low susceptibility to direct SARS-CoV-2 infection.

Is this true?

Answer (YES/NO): NO